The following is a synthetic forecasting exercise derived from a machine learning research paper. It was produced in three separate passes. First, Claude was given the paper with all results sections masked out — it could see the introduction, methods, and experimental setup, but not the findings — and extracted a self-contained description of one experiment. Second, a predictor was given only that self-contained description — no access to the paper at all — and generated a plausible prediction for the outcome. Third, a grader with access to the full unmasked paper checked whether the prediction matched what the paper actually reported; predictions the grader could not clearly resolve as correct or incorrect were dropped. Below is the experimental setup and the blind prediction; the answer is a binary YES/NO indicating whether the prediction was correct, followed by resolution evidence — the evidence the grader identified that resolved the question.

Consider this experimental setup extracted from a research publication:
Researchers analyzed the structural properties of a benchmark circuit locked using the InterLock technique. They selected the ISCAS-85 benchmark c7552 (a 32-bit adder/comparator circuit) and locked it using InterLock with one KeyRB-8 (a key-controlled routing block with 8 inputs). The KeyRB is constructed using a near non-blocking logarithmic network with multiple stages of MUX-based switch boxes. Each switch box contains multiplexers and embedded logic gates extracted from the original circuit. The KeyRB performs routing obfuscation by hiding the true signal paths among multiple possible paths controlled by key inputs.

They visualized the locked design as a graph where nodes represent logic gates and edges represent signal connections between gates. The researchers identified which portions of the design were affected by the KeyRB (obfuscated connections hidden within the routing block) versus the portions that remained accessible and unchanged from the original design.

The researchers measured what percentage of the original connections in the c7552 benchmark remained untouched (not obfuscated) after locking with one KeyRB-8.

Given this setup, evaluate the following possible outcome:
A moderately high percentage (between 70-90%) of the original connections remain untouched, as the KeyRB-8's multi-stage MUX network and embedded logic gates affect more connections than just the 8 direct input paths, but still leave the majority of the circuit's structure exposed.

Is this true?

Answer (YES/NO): NO